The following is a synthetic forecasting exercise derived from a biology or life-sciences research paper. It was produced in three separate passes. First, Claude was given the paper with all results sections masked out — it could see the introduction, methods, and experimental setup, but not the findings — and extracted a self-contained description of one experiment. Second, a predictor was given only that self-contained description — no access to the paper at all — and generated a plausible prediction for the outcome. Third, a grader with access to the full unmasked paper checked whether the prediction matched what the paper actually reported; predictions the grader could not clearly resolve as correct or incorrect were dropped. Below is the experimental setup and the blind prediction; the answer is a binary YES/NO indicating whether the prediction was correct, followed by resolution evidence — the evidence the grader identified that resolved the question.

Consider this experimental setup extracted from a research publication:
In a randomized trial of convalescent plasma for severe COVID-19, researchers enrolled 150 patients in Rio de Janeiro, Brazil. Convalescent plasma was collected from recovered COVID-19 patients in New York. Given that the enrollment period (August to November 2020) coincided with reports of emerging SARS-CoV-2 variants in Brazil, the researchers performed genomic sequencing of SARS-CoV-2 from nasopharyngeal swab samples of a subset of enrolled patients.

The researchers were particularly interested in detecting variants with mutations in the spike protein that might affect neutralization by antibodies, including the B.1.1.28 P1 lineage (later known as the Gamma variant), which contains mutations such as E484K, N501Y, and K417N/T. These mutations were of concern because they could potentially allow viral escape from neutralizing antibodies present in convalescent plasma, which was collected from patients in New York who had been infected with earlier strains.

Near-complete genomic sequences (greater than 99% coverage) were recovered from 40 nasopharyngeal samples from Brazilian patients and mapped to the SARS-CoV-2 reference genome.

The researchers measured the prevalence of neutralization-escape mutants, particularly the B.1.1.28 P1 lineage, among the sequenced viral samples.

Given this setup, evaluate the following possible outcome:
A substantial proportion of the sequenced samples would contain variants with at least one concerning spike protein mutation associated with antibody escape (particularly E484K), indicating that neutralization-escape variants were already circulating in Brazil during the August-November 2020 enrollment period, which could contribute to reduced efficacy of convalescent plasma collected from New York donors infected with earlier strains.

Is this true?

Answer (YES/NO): NO